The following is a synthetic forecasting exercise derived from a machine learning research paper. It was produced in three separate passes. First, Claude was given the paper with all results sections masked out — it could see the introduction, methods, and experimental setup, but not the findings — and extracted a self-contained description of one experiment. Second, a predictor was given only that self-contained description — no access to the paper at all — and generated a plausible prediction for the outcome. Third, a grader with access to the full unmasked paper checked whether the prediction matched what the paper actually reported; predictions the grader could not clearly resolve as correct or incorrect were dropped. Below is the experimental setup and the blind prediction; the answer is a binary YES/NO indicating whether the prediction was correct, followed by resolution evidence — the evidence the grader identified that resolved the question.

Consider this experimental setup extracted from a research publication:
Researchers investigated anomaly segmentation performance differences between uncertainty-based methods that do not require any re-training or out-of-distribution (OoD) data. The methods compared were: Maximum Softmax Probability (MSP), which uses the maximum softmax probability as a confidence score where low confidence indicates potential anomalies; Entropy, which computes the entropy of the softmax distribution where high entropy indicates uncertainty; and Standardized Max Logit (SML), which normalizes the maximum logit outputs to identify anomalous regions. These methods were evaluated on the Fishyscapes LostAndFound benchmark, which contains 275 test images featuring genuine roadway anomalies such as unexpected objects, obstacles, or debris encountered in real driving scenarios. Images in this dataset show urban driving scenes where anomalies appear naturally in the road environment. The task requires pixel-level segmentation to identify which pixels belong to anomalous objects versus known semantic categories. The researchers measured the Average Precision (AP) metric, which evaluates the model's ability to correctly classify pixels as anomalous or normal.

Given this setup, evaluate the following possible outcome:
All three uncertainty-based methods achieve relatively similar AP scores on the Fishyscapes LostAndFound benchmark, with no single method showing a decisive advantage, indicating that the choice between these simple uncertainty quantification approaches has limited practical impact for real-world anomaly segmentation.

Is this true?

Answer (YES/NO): NO